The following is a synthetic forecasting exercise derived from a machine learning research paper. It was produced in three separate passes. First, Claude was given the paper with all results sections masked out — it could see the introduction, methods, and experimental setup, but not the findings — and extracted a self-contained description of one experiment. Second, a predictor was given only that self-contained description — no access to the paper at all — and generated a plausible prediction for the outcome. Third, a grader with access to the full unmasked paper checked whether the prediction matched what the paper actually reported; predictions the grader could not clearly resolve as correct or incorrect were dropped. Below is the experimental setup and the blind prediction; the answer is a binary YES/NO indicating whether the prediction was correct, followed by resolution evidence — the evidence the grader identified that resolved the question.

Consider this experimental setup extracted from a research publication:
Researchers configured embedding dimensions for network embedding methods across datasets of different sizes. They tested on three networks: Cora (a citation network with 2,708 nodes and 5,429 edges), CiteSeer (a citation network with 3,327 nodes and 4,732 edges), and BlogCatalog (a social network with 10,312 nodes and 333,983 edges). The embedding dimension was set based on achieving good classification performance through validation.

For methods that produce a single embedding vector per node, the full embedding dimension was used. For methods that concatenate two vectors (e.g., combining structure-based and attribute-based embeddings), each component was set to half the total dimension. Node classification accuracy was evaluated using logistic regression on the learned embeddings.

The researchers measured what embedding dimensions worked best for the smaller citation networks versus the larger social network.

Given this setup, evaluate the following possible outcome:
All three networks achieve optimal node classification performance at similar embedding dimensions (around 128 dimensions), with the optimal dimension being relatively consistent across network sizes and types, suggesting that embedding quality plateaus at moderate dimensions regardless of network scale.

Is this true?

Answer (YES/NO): NO